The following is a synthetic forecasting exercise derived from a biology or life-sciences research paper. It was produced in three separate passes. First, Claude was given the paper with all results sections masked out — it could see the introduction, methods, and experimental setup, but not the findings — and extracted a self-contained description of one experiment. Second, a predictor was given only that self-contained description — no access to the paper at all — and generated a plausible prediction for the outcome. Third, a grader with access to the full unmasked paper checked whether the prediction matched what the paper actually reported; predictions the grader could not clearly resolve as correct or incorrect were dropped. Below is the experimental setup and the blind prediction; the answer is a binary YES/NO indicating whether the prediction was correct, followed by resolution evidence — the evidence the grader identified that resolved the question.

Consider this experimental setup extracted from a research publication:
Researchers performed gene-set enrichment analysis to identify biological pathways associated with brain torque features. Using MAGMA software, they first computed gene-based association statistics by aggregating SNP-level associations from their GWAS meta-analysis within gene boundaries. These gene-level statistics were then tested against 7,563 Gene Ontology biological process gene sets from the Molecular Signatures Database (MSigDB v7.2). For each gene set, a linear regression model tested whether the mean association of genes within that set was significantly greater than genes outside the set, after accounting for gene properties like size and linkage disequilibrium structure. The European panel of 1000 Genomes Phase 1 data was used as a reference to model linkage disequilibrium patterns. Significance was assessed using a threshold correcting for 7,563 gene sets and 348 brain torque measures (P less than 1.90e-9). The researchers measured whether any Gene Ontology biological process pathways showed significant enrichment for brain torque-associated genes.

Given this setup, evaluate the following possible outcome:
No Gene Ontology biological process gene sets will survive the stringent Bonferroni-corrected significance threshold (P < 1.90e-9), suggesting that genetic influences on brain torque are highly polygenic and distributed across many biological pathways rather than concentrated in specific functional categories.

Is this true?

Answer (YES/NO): YES